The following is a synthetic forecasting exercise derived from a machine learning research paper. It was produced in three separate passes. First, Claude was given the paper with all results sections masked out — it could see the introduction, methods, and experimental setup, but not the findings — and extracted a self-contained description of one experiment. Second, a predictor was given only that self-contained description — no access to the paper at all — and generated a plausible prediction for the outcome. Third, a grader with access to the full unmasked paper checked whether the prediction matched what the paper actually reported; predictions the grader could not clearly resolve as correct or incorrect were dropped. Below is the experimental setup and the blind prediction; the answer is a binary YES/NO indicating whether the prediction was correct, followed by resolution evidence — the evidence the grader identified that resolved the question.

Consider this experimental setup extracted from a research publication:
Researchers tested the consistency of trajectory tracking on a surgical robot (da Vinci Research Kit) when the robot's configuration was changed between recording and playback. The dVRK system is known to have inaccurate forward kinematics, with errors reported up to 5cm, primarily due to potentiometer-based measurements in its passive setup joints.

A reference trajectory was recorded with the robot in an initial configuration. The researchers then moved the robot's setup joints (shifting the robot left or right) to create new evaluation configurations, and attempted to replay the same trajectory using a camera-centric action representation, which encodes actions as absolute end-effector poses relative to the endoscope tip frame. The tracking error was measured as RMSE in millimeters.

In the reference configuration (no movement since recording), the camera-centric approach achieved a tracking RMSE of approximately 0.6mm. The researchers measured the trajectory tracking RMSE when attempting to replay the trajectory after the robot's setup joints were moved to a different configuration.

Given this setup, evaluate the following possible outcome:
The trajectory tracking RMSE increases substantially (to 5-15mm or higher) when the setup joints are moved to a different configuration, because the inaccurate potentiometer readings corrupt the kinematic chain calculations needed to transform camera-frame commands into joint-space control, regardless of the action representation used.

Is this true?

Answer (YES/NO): NO